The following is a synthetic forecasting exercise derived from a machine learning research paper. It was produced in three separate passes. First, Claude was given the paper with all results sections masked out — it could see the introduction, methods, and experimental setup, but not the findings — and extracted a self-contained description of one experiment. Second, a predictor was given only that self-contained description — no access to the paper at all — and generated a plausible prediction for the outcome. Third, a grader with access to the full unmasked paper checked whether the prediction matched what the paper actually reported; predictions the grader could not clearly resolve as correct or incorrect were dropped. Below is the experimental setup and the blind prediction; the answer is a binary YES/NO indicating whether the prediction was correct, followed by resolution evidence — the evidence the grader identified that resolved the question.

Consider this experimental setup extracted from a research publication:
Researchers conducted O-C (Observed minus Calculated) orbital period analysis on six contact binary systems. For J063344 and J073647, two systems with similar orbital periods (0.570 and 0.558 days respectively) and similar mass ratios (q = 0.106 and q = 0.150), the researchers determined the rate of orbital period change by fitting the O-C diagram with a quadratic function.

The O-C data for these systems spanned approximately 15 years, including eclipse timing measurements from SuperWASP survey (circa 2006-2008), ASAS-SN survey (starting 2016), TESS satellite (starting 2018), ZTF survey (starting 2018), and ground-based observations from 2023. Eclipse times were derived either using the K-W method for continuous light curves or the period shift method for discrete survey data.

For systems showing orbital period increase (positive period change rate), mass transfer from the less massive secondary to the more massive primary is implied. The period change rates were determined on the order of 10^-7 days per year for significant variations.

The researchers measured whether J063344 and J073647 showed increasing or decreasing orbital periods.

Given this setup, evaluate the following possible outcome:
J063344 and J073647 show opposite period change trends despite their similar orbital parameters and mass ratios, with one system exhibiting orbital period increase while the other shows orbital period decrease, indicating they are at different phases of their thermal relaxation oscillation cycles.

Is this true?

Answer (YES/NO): NO